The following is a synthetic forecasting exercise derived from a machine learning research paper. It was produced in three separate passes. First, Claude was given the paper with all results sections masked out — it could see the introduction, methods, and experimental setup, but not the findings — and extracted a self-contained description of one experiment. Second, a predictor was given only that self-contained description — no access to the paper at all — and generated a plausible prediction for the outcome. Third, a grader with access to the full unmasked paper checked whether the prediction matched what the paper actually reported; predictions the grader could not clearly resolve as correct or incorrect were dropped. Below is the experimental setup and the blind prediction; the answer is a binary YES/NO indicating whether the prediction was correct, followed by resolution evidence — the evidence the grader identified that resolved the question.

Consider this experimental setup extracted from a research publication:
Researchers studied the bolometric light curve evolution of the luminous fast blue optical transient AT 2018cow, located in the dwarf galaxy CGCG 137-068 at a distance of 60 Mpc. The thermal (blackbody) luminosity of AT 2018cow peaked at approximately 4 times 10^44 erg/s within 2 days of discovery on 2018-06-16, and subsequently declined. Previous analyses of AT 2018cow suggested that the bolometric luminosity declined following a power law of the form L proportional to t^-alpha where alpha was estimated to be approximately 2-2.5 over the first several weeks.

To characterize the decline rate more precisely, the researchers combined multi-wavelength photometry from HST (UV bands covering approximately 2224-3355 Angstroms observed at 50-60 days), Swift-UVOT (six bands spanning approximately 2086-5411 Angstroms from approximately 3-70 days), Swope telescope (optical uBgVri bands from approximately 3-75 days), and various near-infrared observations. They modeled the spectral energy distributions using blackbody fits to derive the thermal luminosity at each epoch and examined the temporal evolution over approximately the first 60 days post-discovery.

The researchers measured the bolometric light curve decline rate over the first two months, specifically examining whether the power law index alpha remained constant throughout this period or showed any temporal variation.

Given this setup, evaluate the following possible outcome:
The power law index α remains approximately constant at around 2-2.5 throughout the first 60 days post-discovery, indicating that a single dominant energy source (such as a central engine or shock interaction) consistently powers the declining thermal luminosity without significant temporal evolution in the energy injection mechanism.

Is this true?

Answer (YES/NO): NO